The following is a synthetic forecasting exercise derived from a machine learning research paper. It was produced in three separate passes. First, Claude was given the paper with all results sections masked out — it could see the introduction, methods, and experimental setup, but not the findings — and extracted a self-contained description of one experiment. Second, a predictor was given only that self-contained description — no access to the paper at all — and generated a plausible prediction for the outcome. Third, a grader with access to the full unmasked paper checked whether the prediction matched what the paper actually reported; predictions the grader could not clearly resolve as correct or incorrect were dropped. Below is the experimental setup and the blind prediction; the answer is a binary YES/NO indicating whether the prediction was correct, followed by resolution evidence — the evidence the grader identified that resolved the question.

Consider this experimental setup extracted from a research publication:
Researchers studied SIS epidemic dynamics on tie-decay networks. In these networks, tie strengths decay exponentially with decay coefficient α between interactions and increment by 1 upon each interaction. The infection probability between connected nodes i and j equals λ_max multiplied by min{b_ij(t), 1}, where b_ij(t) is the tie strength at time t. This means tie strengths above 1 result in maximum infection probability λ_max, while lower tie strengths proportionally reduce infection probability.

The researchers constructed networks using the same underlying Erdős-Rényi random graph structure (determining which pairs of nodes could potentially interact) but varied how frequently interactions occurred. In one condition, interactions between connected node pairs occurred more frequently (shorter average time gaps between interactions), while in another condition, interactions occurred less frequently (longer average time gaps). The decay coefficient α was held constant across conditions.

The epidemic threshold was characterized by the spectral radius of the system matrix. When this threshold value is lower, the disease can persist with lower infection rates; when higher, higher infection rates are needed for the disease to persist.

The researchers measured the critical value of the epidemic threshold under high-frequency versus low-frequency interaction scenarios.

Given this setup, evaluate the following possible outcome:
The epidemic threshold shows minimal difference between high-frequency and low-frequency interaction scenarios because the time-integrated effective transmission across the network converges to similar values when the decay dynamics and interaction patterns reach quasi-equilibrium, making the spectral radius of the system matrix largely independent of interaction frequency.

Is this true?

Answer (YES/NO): NO